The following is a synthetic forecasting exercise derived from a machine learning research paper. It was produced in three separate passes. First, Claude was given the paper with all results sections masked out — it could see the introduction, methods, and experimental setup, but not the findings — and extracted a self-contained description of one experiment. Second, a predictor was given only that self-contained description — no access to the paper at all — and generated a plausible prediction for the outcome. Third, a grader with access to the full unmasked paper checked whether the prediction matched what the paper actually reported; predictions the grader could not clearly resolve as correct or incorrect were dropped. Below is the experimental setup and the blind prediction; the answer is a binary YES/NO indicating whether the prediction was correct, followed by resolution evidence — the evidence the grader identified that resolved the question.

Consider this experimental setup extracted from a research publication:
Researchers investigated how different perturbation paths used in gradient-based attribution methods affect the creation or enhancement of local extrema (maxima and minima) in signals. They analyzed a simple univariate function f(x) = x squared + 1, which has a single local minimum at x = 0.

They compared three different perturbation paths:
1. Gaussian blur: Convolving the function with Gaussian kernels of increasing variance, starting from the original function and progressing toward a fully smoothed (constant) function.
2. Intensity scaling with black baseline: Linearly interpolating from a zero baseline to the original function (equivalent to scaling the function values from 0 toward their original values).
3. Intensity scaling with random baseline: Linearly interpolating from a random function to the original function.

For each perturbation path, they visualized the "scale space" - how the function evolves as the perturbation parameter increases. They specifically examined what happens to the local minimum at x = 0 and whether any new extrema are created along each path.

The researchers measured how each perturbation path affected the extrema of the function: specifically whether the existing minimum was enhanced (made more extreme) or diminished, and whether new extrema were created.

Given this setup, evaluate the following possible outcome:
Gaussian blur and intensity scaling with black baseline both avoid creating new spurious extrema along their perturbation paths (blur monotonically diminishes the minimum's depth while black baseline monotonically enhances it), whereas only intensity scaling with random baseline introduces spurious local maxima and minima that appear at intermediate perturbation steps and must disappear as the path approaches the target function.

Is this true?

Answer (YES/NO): NO